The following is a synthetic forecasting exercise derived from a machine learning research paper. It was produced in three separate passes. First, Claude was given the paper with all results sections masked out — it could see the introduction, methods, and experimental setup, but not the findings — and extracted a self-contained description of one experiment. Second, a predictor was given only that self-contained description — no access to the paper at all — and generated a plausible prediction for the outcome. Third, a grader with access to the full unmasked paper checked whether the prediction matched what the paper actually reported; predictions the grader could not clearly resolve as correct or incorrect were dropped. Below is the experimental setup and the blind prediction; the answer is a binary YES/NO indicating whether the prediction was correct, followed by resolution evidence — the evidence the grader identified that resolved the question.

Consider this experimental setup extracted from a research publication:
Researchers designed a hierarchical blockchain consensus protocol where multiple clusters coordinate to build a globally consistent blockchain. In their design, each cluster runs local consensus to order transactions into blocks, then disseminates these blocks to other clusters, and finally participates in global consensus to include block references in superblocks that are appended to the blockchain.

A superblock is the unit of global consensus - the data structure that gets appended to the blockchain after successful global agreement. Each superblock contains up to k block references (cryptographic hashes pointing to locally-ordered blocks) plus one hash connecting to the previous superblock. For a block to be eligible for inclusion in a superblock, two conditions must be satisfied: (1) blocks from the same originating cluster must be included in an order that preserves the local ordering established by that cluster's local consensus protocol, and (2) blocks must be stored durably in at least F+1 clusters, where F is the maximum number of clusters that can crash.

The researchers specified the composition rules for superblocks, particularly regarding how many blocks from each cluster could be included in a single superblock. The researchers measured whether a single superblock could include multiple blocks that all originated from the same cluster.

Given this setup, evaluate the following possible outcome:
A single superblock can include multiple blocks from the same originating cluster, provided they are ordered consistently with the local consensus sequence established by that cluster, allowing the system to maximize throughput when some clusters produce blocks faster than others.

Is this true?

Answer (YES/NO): YES